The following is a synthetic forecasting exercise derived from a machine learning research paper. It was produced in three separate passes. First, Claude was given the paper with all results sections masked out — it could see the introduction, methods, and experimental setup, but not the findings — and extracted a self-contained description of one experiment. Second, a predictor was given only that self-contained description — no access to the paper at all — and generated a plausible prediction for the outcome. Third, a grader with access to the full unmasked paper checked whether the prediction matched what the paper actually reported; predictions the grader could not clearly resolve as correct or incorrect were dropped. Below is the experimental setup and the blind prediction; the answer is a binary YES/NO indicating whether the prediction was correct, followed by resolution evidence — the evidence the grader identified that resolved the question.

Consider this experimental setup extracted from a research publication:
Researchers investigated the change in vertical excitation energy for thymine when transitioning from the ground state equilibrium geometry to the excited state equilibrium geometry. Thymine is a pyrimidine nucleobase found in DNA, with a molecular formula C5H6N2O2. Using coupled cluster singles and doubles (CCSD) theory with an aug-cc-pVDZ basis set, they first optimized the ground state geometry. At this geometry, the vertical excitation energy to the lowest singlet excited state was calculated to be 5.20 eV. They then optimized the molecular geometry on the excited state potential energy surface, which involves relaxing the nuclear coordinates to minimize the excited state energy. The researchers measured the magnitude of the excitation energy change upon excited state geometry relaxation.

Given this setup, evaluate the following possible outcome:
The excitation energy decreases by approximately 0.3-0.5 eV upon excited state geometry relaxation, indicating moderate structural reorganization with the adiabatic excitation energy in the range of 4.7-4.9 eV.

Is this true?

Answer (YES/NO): NO